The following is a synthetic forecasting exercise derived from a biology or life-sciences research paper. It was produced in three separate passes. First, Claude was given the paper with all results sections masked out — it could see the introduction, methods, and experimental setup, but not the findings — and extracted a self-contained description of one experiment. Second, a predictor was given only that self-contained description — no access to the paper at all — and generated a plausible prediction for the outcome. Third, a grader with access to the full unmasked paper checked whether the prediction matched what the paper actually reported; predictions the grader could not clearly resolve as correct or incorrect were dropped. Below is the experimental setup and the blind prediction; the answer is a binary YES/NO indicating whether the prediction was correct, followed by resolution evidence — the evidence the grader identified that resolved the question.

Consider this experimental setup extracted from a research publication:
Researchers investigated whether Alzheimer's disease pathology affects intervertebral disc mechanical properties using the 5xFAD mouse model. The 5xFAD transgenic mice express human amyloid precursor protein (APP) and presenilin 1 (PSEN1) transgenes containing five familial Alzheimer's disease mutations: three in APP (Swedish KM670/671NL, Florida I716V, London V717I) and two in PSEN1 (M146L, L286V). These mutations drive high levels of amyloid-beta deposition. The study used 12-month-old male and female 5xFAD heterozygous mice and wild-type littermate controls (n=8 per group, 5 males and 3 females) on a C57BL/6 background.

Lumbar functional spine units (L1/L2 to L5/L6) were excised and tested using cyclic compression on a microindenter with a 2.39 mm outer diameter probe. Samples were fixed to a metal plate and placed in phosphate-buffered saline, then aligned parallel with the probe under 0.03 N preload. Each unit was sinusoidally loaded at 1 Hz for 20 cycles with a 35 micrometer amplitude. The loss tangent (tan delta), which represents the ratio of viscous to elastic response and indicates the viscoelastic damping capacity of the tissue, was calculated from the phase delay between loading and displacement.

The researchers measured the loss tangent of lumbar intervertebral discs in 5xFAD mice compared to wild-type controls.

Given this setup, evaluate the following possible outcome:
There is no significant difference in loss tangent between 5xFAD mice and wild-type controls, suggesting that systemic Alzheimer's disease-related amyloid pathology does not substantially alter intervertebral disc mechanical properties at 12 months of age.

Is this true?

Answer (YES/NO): NO